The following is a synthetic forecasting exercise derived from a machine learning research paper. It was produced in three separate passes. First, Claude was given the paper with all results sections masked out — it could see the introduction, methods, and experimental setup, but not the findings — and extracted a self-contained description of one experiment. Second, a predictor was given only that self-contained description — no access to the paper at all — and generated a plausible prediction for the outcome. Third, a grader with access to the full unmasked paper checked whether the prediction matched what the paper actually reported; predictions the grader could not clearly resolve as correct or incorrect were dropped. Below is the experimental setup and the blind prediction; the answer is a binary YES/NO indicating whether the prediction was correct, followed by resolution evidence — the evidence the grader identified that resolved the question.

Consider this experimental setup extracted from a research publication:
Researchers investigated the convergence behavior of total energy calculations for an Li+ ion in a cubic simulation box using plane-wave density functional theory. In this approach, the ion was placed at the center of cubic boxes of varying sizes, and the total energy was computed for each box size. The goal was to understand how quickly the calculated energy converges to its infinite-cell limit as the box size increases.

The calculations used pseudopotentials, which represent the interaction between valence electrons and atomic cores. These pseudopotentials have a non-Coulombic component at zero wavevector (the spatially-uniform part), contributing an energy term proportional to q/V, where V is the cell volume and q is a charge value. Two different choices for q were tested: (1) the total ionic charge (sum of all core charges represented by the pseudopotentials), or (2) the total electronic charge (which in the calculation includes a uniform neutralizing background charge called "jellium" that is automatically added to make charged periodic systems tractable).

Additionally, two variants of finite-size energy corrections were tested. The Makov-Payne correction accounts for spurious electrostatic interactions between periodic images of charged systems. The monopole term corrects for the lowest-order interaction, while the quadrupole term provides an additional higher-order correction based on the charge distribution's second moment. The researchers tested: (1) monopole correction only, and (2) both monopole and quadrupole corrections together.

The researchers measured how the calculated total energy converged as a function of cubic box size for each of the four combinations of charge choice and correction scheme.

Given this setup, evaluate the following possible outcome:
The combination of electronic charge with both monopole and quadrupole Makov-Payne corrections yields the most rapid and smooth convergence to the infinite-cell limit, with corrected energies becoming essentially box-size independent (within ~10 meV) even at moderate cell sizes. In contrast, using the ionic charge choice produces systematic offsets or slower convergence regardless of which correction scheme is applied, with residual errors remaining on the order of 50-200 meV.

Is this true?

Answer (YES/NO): NO